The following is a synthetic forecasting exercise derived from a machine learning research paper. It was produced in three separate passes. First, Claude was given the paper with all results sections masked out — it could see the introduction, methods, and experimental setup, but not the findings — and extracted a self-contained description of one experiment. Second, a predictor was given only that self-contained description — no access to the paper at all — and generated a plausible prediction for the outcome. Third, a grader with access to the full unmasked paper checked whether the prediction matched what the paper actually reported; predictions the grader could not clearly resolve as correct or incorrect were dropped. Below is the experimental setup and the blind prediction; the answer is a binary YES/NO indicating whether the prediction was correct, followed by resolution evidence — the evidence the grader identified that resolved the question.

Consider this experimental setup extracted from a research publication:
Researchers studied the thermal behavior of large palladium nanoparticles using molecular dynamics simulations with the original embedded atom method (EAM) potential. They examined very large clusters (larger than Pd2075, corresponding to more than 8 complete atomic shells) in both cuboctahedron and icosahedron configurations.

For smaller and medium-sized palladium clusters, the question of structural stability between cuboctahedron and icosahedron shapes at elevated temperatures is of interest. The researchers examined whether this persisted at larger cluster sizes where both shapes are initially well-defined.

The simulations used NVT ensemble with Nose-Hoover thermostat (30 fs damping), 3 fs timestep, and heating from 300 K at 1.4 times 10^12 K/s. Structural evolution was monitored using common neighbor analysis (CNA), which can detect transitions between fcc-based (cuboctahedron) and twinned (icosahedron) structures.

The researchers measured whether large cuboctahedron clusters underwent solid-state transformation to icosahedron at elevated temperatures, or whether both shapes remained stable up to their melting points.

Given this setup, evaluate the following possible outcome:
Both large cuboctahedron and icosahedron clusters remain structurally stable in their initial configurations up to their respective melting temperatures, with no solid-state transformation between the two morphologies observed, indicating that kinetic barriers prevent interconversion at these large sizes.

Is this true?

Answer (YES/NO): YES